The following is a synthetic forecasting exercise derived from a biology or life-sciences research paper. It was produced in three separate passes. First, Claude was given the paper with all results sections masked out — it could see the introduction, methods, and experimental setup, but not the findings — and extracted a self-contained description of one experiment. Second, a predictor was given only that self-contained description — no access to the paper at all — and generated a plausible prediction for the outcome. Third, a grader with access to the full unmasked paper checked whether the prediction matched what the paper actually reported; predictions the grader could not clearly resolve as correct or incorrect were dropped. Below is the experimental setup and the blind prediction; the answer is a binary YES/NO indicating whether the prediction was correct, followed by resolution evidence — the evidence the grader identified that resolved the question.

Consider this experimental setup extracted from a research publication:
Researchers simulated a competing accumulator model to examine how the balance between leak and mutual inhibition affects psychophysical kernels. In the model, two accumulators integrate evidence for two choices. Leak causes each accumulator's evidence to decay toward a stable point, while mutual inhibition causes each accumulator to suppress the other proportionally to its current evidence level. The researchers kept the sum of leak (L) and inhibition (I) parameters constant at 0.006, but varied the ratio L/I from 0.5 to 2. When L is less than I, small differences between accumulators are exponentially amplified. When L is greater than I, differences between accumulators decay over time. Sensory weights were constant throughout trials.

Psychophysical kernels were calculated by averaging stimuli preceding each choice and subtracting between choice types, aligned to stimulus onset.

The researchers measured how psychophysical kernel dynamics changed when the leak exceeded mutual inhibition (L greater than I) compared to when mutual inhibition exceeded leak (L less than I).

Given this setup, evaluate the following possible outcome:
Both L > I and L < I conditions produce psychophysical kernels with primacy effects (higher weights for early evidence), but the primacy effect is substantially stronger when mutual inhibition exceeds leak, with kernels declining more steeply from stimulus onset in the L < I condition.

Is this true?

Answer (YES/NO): NO